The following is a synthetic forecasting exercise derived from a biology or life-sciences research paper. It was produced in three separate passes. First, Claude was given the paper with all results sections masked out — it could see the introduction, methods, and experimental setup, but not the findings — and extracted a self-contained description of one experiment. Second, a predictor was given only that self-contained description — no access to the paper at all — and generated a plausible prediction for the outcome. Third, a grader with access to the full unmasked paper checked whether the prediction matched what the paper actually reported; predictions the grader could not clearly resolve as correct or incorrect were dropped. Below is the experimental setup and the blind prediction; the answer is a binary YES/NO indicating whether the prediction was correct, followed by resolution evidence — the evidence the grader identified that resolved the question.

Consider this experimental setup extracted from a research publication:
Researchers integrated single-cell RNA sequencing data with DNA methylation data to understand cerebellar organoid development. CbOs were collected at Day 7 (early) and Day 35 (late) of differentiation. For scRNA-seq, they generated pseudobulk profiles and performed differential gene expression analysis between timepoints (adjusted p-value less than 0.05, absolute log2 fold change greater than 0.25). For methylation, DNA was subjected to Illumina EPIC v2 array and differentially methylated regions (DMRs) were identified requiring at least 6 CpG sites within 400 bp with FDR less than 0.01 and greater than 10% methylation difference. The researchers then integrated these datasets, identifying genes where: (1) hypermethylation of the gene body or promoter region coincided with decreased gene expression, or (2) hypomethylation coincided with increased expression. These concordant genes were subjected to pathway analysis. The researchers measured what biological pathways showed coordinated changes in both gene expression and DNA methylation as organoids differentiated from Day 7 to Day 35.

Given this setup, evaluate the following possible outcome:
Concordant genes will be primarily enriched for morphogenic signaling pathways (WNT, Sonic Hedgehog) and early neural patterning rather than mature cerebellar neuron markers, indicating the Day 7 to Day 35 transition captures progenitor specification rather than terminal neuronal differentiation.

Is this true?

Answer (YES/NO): NO